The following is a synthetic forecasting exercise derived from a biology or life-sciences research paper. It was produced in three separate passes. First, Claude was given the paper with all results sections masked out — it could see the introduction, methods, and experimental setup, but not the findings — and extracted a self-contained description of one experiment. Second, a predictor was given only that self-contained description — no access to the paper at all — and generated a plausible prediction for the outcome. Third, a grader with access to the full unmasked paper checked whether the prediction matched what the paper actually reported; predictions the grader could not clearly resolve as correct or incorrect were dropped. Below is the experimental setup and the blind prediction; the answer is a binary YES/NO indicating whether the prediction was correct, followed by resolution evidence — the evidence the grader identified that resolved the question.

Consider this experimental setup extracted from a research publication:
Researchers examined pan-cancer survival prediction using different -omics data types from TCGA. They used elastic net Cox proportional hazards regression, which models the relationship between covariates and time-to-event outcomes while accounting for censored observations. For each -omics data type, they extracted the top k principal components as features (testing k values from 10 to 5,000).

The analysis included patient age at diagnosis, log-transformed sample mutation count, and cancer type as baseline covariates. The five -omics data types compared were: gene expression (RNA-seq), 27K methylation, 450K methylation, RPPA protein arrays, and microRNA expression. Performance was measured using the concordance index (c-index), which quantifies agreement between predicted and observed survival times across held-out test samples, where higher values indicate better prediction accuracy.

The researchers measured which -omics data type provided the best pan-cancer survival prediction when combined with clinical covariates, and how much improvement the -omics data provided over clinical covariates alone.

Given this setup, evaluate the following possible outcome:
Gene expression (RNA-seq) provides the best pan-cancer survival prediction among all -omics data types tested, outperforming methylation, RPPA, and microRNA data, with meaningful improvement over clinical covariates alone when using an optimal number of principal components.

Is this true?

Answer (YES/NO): NO